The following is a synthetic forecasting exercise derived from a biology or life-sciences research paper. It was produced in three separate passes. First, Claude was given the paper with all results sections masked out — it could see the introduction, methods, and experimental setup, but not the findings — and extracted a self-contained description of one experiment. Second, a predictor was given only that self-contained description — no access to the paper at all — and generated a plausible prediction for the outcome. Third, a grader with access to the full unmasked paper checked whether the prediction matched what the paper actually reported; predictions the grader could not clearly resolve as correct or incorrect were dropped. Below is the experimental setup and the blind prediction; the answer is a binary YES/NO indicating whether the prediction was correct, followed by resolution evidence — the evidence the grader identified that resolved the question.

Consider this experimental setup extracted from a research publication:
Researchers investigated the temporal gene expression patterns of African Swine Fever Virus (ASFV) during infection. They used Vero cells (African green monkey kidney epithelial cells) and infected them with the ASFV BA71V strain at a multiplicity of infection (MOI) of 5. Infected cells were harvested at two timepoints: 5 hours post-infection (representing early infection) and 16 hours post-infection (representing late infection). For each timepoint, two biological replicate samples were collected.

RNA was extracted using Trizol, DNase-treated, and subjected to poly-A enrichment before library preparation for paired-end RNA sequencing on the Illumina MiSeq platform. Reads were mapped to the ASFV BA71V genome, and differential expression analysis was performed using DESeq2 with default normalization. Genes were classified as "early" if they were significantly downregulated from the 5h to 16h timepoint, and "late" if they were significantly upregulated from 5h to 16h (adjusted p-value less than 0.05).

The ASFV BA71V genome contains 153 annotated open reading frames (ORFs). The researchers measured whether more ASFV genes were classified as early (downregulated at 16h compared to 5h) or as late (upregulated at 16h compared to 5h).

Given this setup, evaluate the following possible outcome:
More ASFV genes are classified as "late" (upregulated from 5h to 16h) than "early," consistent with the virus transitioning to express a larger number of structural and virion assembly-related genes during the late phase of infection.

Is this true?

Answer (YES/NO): YES